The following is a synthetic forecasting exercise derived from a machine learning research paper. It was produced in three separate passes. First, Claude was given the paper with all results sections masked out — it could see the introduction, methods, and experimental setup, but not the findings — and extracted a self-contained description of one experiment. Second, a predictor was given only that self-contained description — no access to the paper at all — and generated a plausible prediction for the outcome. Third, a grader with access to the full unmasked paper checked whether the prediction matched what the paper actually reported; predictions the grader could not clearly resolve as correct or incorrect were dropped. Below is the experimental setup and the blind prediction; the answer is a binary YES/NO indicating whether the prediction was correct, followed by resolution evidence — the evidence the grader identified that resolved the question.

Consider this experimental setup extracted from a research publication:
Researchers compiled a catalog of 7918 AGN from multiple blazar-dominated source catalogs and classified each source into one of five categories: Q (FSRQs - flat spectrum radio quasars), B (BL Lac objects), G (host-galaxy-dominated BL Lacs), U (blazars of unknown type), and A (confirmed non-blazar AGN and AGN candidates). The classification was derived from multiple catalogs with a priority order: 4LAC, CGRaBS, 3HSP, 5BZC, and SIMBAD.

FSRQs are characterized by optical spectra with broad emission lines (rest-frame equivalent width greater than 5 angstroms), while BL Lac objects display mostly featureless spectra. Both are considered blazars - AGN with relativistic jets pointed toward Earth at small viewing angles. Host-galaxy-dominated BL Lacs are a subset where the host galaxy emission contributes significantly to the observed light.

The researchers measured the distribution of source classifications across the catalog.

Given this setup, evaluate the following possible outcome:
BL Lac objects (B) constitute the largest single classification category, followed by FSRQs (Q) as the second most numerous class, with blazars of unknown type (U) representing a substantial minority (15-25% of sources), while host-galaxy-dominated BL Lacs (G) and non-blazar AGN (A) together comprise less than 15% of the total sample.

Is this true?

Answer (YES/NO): YES